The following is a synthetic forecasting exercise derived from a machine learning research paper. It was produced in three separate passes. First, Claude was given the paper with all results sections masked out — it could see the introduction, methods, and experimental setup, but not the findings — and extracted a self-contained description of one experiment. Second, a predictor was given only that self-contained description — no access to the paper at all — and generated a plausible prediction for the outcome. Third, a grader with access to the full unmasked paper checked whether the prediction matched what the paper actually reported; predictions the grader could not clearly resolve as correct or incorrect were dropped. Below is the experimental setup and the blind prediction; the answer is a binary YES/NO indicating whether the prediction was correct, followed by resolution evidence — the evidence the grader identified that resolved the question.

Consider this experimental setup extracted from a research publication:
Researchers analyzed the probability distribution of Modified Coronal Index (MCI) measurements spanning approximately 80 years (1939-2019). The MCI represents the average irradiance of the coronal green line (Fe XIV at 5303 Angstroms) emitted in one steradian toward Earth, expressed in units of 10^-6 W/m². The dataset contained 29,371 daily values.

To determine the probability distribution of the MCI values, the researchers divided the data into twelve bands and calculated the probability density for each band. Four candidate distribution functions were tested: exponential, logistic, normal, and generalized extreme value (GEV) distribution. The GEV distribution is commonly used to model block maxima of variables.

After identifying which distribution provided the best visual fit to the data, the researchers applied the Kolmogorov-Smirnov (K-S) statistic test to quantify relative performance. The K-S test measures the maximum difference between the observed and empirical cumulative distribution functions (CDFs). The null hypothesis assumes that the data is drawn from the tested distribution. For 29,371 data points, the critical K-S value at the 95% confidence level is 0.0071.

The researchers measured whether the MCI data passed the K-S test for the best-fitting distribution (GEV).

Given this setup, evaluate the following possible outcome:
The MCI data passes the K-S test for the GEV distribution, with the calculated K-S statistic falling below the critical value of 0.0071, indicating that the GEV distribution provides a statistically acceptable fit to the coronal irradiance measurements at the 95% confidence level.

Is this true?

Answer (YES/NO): NO